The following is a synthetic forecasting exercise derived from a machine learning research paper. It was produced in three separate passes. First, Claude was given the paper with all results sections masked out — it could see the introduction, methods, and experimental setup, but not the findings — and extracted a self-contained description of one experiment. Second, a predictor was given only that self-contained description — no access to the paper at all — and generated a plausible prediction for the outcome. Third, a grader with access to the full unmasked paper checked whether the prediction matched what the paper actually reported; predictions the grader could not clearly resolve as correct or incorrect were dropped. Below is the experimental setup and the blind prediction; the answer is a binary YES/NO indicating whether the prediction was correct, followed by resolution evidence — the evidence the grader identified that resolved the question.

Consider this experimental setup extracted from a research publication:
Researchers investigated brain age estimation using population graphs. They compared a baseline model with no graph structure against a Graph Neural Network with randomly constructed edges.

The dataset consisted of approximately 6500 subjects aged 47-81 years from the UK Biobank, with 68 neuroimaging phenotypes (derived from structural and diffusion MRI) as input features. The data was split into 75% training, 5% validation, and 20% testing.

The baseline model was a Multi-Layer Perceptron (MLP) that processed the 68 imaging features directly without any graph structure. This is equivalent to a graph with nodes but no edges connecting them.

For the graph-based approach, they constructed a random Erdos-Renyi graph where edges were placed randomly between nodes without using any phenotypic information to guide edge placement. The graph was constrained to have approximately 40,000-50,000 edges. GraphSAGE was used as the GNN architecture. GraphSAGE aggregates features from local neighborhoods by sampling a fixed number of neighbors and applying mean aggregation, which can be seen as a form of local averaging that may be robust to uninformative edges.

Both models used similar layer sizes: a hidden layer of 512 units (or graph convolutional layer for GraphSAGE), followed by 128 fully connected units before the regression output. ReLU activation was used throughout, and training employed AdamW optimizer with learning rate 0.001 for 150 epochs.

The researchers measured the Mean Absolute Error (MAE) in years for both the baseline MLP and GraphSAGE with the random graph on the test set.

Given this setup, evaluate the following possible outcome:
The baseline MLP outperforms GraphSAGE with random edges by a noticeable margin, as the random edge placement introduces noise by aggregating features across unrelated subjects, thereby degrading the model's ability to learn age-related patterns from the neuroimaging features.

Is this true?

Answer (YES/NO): NO